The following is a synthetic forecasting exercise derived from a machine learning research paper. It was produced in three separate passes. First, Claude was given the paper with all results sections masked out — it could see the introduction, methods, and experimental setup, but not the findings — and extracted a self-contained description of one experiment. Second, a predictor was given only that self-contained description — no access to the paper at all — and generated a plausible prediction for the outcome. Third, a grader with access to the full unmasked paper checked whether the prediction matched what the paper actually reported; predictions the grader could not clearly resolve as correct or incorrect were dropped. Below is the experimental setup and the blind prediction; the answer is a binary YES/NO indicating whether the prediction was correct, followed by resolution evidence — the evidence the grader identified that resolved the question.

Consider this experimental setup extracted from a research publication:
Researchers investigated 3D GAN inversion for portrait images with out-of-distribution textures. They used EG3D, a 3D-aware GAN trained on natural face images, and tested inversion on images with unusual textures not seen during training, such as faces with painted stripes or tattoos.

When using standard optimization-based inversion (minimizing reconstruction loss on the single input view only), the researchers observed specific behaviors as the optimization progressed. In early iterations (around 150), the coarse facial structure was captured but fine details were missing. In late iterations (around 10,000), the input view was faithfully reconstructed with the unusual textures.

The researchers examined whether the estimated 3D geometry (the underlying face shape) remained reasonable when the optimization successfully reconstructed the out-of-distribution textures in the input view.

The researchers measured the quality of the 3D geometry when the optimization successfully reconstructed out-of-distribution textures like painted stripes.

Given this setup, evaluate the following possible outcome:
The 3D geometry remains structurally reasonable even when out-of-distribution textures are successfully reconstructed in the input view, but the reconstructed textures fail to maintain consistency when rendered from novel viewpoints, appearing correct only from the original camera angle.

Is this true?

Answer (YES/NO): NO